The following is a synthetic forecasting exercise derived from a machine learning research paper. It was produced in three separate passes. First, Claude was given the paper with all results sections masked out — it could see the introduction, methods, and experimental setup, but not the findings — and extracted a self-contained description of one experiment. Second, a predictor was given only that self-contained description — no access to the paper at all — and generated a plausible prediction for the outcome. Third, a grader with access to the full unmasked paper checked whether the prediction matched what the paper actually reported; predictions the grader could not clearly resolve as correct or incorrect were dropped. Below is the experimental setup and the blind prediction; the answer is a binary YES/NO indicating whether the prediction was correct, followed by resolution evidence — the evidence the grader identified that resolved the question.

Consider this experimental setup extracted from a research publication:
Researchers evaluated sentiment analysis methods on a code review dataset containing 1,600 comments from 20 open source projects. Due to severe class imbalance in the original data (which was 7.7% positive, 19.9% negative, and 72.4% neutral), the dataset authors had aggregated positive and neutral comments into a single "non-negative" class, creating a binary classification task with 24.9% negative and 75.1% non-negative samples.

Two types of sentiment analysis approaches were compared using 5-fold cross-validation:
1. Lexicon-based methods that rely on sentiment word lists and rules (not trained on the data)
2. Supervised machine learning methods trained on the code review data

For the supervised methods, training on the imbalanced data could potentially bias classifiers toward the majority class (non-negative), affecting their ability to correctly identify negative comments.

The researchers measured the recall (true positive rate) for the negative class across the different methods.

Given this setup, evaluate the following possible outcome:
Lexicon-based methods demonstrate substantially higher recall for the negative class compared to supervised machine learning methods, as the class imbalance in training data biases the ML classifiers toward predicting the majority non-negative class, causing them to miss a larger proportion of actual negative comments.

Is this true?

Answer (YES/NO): NO